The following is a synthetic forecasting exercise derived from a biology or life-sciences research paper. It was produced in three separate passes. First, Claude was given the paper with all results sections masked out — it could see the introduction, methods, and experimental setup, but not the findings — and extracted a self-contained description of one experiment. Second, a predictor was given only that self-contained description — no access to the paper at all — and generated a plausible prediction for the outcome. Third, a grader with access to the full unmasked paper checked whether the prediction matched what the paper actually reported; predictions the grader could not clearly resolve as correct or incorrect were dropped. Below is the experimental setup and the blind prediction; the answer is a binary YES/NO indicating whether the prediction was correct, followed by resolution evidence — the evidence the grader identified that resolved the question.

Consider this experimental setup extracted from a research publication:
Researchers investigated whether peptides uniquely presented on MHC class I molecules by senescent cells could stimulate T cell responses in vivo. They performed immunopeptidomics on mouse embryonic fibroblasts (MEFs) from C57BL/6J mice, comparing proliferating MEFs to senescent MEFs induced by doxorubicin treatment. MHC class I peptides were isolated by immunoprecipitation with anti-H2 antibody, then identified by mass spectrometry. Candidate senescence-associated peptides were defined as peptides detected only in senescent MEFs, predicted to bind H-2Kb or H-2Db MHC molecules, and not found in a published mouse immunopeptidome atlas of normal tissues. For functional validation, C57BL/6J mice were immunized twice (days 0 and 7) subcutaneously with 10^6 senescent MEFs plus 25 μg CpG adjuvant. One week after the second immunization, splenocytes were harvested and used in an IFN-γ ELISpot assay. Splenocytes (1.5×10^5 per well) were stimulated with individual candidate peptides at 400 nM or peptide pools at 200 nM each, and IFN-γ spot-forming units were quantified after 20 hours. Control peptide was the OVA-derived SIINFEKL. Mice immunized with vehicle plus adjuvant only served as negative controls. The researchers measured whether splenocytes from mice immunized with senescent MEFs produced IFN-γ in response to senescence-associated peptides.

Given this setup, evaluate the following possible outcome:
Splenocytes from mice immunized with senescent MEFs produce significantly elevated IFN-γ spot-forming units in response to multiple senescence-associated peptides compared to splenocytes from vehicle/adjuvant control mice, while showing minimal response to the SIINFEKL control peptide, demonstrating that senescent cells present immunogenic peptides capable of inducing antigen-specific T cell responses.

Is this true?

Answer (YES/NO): YES